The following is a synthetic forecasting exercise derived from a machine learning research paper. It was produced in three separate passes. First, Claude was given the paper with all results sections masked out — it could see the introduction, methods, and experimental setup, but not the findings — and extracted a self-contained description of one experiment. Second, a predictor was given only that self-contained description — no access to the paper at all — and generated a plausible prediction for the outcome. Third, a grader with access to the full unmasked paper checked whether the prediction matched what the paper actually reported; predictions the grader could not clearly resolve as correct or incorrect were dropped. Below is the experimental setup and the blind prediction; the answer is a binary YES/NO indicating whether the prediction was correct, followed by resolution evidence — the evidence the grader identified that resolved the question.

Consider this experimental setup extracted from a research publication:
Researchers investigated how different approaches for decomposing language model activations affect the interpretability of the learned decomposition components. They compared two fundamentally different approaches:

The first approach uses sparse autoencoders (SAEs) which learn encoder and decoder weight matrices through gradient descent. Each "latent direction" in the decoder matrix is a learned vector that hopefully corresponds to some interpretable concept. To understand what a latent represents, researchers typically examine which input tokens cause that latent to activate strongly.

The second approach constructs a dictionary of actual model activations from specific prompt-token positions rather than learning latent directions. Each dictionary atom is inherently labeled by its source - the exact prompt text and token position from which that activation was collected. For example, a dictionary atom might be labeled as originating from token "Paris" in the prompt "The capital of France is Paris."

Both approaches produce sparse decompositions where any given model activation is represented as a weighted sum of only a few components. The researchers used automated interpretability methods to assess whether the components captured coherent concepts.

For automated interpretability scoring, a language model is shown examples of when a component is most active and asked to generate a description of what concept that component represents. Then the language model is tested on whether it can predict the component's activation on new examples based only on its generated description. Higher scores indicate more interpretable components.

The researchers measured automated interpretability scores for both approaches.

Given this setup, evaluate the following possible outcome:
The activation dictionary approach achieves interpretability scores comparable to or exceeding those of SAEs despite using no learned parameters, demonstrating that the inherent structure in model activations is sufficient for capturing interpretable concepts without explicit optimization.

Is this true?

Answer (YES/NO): YES